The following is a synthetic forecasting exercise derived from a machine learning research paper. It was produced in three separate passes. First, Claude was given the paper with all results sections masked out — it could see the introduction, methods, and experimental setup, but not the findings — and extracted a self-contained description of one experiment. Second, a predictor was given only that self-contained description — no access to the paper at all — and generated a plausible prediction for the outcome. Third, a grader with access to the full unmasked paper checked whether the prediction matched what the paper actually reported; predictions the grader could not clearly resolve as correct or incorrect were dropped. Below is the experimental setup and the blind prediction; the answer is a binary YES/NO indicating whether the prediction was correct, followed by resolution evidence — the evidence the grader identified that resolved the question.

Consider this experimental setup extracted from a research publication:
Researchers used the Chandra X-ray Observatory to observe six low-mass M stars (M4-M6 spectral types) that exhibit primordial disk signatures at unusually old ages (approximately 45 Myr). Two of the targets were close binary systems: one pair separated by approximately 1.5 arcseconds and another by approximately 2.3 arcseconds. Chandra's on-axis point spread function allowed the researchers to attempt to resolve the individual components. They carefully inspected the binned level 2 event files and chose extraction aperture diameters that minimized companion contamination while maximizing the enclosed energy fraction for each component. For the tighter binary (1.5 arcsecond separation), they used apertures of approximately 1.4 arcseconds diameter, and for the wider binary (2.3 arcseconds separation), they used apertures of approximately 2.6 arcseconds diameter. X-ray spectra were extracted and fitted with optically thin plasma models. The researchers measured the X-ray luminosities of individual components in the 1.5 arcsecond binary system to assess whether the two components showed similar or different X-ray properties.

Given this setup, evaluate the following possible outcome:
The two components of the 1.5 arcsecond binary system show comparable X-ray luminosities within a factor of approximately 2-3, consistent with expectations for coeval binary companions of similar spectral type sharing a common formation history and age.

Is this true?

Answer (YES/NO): YES